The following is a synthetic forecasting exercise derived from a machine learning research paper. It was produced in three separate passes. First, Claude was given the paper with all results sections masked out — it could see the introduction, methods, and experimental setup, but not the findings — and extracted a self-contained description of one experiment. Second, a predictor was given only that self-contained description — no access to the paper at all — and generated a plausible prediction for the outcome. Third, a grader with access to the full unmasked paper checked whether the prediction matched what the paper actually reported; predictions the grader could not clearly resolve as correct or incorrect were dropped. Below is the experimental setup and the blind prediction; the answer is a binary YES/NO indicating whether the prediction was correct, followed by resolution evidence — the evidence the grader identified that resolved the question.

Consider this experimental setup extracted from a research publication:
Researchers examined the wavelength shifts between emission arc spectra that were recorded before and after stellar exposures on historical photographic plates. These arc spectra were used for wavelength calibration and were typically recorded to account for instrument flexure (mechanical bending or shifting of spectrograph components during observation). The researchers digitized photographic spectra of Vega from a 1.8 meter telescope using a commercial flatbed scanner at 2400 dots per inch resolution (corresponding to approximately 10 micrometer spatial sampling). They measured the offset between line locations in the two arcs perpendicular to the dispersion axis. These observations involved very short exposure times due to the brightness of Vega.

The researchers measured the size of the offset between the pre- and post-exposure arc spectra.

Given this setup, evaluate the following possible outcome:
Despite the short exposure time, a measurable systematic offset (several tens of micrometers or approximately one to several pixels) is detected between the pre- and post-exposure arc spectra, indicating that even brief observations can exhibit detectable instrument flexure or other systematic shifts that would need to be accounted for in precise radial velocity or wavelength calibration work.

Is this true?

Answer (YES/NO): NO